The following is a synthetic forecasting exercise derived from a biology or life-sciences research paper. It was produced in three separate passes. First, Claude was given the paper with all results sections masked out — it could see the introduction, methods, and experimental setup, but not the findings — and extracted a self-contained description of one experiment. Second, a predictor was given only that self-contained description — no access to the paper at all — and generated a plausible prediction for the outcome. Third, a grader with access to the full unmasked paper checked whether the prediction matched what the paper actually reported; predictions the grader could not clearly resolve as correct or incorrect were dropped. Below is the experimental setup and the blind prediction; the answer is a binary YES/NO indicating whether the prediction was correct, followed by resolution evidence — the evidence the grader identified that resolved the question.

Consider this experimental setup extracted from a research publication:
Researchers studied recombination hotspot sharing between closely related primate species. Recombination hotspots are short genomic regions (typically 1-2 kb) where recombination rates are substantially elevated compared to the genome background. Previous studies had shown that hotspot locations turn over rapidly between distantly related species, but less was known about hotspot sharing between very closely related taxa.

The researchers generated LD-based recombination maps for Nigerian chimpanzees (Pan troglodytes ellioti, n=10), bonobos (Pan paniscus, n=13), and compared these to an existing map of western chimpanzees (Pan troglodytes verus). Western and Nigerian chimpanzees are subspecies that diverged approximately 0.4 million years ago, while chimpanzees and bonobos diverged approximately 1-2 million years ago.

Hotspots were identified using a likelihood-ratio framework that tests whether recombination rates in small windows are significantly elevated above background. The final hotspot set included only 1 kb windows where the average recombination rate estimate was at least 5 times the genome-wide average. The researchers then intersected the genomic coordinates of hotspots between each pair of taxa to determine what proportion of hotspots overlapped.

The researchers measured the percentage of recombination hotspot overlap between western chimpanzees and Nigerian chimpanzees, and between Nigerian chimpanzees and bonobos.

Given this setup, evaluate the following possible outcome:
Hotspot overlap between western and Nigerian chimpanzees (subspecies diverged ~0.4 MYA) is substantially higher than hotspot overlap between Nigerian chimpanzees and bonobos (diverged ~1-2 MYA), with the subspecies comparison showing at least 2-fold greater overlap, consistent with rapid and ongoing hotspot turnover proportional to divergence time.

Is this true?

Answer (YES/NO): NO